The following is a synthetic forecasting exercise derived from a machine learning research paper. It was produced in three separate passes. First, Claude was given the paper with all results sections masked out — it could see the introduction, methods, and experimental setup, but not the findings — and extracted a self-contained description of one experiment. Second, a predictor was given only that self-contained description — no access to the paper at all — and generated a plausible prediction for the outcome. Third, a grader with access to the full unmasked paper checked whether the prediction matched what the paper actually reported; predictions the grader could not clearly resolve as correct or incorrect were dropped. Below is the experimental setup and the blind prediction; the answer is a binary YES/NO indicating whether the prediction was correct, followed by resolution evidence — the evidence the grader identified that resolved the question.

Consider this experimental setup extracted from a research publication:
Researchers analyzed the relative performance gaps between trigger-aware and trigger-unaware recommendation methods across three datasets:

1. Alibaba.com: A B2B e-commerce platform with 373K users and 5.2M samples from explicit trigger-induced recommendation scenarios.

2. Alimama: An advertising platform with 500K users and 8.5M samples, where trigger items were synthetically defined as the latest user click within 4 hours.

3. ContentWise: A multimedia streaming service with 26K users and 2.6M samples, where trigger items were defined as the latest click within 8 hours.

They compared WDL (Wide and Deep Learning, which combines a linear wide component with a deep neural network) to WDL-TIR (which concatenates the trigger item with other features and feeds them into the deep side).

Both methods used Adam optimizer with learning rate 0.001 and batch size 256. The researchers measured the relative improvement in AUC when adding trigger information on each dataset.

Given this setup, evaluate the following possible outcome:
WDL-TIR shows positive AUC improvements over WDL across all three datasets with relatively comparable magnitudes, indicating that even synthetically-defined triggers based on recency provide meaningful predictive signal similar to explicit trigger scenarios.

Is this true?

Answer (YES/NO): NO